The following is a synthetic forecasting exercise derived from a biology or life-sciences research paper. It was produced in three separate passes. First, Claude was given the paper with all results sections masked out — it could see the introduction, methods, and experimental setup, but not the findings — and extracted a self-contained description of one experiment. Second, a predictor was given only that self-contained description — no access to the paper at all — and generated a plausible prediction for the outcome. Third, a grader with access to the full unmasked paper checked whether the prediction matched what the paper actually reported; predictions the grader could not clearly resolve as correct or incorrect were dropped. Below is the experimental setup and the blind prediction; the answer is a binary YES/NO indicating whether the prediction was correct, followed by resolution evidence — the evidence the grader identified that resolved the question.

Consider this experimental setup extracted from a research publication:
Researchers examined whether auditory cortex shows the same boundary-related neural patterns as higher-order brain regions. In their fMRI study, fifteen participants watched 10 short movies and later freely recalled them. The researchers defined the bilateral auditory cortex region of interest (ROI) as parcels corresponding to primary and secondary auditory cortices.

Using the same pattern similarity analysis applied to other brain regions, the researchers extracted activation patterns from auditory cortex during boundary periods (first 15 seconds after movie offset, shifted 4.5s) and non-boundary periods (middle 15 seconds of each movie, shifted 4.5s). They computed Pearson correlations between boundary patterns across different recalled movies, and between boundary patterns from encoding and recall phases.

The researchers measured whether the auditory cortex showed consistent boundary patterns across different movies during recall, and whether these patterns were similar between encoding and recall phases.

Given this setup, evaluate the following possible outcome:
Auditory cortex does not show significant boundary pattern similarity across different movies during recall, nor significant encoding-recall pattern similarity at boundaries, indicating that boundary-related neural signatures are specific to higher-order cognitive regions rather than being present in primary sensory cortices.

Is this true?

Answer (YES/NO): NO